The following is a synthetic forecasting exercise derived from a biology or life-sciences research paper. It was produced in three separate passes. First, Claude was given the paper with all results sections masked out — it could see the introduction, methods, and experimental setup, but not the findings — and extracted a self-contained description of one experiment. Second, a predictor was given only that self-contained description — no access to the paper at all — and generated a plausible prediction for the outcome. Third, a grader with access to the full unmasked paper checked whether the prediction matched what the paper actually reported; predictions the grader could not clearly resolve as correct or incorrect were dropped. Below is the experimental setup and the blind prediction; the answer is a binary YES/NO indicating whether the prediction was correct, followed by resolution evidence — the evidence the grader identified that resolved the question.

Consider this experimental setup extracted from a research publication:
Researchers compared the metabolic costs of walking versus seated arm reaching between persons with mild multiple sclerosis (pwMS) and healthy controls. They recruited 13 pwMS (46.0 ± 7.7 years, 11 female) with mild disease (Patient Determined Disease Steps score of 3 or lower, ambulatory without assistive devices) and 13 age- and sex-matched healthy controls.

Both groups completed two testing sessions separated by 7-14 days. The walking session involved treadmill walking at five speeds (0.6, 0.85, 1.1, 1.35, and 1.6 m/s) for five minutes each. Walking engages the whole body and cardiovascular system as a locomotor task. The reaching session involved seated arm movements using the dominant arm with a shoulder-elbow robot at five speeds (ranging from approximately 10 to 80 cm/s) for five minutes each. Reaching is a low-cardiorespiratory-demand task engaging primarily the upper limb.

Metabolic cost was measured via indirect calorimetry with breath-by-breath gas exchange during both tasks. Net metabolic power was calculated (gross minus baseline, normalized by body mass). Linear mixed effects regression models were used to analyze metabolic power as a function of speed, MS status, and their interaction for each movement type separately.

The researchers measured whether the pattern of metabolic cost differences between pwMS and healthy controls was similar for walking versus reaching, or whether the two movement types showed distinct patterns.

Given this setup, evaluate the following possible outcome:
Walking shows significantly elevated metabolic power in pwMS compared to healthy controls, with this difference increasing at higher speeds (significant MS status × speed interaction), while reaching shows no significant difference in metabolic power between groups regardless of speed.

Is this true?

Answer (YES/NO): NO